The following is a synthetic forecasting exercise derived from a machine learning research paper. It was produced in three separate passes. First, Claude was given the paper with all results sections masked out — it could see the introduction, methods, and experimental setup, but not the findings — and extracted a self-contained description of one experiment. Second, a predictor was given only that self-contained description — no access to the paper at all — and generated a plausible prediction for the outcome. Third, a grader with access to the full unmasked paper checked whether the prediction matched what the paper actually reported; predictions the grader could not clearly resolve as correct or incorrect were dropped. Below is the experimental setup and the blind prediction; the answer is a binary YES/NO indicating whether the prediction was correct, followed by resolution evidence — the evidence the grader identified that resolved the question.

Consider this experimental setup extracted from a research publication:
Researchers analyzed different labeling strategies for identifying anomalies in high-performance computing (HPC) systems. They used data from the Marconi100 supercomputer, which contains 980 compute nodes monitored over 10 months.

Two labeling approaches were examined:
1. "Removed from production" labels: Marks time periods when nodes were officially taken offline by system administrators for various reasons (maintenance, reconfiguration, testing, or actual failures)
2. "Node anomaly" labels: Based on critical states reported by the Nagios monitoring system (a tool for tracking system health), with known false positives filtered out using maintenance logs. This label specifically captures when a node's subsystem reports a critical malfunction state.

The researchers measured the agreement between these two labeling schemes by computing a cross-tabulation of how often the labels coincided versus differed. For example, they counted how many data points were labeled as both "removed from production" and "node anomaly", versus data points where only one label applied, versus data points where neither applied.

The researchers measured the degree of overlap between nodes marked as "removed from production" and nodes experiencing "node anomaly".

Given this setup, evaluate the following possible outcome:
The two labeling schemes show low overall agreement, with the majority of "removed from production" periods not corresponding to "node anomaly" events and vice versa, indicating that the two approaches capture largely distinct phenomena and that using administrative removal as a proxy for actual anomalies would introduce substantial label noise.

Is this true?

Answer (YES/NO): YES